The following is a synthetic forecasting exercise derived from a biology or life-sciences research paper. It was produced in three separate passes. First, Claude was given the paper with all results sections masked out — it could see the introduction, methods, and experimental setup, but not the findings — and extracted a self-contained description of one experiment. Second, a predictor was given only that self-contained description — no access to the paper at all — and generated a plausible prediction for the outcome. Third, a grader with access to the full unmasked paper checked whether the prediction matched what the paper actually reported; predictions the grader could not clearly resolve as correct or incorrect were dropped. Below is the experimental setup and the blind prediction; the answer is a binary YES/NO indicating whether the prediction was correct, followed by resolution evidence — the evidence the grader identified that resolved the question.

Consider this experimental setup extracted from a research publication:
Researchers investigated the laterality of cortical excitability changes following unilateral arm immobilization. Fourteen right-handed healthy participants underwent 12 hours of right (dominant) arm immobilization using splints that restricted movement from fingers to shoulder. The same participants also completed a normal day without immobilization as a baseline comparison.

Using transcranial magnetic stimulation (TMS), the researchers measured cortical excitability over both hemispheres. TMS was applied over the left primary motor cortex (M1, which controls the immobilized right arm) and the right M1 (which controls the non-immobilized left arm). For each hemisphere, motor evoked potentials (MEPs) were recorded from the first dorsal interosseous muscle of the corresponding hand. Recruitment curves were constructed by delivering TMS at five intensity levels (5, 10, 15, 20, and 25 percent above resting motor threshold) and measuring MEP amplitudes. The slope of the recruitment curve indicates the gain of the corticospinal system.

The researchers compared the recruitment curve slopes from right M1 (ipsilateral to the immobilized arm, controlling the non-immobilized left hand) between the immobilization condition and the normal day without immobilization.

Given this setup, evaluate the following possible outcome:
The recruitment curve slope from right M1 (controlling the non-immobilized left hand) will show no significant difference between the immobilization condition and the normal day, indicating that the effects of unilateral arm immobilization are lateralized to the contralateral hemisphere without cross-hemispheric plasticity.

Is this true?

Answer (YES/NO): YES